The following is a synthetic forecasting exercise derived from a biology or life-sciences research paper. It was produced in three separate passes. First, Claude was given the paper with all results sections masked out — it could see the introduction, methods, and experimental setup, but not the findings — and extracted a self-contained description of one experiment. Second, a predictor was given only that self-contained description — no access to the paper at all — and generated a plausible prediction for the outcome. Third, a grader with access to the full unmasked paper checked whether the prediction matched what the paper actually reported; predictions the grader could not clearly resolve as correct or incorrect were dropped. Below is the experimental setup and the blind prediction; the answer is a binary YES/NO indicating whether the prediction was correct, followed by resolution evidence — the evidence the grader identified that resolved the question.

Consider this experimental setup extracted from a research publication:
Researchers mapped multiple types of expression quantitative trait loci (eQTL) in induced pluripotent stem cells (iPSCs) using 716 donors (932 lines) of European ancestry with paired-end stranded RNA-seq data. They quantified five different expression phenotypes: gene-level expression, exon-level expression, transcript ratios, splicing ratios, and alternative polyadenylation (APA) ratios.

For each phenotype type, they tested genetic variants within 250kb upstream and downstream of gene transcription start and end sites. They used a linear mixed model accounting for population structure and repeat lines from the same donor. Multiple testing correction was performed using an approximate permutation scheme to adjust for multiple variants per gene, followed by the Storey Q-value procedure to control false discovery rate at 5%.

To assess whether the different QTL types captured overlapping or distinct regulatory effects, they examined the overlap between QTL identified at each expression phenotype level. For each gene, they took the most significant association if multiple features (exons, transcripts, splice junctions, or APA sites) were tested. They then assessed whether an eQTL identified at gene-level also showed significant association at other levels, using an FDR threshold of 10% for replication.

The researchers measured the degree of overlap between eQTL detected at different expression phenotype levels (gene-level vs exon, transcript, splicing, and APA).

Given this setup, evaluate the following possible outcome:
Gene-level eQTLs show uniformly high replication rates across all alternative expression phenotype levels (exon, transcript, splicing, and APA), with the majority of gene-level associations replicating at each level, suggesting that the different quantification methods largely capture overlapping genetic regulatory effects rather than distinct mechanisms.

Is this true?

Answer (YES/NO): NO